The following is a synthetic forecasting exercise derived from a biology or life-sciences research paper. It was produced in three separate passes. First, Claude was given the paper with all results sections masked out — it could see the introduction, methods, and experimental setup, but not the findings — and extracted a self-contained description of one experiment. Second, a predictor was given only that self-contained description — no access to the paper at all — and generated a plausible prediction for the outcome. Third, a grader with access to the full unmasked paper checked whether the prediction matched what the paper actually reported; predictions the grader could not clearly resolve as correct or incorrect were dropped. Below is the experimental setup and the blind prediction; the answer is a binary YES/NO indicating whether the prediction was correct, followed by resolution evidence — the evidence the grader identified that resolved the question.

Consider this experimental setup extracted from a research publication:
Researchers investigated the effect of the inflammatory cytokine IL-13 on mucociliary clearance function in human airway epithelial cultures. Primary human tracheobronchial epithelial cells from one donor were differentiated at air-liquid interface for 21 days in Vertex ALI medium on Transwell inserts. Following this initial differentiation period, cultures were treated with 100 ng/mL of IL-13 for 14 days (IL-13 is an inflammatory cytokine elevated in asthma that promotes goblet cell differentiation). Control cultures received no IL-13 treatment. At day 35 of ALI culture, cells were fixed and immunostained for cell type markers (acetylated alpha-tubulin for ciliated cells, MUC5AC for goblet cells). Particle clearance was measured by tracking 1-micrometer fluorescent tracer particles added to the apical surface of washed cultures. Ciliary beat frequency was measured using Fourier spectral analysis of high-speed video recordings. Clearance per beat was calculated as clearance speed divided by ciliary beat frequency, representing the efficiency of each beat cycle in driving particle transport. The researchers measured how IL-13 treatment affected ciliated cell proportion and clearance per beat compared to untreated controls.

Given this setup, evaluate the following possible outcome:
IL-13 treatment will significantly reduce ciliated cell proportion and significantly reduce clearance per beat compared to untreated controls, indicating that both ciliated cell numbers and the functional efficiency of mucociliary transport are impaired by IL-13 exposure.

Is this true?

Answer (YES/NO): YES